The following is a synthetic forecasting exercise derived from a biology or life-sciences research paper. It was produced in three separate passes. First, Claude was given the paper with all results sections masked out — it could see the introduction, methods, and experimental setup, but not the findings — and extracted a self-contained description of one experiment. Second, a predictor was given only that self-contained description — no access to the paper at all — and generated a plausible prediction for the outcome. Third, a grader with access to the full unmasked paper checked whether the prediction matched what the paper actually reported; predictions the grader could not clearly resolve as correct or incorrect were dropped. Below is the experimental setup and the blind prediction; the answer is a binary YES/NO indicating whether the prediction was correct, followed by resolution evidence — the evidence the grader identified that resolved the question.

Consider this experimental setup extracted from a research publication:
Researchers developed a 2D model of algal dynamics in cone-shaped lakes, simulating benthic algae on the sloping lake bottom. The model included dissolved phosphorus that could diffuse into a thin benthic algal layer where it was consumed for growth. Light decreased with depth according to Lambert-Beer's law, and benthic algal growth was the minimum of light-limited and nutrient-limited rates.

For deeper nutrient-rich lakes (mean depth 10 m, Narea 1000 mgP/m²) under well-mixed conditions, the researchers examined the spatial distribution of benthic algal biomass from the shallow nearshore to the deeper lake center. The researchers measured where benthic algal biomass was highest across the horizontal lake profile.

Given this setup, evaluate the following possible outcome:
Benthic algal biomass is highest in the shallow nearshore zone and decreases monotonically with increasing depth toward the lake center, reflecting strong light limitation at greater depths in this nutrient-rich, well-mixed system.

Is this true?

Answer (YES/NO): YES